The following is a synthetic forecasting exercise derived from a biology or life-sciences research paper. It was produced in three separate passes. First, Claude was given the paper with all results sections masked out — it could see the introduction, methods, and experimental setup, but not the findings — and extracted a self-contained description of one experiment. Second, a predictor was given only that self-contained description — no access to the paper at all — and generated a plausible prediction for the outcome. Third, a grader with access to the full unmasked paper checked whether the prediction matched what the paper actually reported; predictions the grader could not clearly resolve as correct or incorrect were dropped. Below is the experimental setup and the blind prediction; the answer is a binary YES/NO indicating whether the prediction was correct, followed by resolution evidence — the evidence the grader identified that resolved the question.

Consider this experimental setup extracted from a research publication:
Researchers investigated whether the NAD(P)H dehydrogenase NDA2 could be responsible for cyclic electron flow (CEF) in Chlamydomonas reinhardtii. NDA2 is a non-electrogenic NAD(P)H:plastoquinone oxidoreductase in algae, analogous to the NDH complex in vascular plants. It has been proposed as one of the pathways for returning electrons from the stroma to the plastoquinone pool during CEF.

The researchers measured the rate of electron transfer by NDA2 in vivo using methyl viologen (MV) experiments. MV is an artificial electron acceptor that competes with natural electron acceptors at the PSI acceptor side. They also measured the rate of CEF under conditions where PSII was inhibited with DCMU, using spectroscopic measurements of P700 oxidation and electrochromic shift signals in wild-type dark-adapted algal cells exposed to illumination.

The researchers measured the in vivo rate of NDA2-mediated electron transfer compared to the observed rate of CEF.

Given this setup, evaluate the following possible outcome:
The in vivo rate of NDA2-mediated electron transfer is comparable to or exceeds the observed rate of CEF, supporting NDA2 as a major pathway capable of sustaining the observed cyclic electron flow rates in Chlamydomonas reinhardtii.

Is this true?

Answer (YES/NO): NO